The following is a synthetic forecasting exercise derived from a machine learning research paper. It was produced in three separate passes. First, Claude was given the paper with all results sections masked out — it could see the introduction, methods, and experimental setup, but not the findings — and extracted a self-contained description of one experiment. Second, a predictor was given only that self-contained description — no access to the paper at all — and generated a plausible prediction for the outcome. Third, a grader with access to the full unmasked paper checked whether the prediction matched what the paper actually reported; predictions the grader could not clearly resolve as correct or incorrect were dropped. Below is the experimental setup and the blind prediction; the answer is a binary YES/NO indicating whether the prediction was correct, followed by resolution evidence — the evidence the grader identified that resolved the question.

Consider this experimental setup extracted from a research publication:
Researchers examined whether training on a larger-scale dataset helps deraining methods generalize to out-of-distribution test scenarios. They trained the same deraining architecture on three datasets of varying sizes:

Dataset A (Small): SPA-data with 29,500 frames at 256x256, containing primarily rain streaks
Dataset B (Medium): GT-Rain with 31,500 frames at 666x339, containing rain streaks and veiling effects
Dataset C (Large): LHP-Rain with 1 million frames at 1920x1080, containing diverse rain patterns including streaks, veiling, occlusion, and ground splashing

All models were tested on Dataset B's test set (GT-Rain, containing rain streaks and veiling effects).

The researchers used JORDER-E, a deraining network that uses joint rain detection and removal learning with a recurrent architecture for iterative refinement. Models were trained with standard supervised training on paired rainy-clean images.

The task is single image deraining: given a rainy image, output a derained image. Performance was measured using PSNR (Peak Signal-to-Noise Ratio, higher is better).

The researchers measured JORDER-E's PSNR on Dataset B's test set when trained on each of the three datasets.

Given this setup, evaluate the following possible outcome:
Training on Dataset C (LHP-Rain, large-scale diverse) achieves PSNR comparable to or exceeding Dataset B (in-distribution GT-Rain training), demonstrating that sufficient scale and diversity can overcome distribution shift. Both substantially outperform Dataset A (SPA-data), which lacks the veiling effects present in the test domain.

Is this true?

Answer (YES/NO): NO